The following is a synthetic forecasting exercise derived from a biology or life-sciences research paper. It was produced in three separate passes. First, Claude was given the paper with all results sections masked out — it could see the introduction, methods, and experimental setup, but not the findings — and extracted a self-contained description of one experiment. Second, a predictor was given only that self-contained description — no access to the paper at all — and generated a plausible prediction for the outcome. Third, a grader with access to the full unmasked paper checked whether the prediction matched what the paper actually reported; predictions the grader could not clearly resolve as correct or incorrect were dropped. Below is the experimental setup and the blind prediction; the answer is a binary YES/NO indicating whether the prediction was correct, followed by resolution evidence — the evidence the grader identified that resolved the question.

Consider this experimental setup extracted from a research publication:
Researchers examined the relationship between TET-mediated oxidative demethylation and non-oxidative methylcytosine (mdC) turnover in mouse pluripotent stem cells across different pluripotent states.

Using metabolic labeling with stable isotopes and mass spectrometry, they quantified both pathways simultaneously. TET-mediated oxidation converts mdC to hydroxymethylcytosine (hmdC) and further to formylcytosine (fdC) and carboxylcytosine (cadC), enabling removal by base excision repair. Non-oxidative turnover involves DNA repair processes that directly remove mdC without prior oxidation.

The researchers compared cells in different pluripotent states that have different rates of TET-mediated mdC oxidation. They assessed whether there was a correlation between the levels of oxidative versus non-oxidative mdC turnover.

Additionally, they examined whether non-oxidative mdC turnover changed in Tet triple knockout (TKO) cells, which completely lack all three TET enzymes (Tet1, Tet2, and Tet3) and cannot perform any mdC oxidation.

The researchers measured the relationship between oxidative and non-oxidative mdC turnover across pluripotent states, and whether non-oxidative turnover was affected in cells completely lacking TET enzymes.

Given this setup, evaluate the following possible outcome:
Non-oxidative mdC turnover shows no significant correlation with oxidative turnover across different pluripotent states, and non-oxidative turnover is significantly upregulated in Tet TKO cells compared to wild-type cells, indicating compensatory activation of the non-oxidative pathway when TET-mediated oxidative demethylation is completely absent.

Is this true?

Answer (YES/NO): NO